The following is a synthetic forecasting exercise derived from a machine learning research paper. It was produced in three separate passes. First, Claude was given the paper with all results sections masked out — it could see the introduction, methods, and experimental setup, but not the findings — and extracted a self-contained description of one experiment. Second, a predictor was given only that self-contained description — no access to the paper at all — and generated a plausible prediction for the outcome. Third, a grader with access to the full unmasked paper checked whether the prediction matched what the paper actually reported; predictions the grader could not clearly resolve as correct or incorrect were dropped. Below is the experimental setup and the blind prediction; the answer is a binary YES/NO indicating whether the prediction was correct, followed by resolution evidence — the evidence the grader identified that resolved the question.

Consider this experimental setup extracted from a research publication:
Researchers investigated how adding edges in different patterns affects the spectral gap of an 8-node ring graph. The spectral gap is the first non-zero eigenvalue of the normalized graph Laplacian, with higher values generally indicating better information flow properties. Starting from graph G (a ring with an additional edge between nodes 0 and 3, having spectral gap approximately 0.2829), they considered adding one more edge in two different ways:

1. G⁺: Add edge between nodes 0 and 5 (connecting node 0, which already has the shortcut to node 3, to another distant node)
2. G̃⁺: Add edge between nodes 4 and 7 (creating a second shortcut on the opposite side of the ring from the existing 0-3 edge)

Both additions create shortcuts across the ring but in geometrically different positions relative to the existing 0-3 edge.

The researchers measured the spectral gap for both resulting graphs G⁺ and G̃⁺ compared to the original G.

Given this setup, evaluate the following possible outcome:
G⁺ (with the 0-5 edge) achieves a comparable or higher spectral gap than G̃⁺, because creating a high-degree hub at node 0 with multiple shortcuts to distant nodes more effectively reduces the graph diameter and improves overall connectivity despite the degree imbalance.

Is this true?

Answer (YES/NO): YES